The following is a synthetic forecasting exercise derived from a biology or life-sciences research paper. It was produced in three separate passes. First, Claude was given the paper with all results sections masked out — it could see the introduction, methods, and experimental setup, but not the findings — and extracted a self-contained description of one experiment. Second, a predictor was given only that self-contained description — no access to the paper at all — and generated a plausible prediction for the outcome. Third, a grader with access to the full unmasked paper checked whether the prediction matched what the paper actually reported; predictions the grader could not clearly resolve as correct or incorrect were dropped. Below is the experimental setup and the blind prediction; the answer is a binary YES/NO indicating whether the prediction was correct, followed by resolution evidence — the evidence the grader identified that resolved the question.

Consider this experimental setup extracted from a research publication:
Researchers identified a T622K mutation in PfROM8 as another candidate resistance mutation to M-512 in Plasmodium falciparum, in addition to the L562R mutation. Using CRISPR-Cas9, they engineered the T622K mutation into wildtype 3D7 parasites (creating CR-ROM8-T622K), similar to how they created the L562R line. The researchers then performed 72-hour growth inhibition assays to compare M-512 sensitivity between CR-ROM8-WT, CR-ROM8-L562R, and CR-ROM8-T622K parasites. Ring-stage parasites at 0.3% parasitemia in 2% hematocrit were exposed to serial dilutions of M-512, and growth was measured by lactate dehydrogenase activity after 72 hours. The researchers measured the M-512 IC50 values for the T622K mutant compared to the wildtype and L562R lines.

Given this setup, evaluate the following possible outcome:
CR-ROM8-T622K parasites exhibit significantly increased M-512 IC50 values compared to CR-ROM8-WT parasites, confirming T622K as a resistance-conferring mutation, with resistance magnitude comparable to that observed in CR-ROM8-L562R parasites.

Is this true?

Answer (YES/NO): NO